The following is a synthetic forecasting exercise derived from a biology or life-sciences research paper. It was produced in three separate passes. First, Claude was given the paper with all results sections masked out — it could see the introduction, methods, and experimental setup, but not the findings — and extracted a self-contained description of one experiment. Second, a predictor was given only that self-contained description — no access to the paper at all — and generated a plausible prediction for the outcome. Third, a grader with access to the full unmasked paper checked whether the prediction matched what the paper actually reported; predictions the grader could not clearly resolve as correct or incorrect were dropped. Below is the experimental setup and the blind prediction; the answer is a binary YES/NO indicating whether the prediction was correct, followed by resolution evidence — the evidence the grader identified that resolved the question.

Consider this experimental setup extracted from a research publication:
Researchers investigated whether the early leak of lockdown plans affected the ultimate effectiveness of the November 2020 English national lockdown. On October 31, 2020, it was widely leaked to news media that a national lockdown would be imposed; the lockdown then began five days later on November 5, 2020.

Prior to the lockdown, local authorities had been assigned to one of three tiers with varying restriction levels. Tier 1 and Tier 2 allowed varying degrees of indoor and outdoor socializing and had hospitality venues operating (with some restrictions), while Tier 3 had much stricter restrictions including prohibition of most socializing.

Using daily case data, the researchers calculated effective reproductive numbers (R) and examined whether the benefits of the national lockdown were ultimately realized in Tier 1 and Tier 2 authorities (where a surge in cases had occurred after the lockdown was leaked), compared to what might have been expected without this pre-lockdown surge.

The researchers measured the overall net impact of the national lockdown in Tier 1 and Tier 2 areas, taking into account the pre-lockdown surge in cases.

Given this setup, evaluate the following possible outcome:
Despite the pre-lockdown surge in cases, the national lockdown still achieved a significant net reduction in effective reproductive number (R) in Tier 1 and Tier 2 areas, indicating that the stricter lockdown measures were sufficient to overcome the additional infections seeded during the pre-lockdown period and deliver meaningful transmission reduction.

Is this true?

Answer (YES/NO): NO